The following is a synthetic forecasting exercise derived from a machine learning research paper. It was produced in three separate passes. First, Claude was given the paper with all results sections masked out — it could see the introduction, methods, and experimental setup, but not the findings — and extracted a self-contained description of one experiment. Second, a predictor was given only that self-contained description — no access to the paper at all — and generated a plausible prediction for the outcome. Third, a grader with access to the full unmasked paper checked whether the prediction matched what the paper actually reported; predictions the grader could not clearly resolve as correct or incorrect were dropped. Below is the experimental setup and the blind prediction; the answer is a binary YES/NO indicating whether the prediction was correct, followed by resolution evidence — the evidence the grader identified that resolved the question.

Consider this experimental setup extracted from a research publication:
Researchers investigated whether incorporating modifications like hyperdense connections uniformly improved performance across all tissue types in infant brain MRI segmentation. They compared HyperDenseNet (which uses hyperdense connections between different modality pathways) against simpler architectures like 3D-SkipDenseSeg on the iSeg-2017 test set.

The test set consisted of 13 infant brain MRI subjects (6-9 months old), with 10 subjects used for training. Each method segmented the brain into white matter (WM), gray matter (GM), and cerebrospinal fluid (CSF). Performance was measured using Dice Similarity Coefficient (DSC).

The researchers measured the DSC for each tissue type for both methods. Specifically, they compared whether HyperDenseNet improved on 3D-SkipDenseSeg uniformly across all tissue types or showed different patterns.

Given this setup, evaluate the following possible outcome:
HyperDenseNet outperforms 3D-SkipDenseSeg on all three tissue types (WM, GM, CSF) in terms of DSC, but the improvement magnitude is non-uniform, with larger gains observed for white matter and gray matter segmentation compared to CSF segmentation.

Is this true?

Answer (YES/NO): NO